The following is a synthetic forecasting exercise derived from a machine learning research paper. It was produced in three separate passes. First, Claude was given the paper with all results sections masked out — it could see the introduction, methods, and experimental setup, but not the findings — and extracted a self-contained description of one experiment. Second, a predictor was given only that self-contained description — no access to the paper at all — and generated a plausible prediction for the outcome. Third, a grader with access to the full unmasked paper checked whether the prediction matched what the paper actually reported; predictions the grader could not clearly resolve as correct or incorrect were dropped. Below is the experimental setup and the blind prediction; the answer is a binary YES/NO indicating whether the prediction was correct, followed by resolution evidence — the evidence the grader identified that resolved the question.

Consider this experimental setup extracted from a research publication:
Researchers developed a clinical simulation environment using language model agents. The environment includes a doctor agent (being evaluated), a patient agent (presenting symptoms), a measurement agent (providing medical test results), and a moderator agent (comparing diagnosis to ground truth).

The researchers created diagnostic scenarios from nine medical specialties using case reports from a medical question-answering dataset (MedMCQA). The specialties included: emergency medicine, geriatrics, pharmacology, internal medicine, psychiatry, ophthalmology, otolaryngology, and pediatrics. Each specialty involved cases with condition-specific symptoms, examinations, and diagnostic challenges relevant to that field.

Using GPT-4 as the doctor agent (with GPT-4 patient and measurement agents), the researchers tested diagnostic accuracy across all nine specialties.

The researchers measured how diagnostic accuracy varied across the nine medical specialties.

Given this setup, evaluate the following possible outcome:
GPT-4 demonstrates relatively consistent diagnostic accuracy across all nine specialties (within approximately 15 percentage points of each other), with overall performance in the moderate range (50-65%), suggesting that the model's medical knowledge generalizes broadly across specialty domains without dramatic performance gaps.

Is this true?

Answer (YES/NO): NO